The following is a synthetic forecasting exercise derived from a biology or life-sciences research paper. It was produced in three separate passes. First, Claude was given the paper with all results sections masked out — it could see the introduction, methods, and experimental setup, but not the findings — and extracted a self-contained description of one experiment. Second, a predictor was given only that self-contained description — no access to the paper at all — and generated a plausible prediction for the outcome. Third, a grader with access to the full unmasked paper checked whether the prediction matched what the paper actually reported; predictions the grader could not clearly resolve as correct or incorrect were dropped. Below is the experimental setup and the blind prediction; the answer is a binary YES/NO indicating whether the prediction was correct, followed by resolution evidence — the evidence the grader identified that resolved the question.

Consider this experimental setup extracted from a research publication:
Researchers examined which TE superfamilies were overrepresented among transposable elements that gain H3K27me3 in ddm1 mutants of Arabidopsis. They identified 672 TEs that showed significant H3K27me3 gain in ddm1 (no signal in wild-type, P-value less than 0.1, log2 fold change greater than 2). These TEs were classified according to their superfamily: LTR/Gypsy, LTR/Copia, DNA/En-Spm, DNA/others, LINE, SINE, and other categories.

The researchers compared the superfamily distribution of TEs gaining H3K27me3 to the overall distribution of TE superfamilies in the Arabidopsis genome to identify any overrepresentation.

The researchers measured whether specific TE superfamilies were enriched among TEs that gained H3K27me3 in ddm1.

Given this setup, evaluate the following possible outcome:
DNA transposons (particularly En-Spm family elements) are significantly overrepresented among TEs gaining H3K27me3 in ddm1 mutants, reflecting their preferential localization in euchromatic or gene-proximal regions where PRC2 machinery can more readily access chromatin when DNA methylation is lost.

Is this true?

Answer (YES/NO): NO